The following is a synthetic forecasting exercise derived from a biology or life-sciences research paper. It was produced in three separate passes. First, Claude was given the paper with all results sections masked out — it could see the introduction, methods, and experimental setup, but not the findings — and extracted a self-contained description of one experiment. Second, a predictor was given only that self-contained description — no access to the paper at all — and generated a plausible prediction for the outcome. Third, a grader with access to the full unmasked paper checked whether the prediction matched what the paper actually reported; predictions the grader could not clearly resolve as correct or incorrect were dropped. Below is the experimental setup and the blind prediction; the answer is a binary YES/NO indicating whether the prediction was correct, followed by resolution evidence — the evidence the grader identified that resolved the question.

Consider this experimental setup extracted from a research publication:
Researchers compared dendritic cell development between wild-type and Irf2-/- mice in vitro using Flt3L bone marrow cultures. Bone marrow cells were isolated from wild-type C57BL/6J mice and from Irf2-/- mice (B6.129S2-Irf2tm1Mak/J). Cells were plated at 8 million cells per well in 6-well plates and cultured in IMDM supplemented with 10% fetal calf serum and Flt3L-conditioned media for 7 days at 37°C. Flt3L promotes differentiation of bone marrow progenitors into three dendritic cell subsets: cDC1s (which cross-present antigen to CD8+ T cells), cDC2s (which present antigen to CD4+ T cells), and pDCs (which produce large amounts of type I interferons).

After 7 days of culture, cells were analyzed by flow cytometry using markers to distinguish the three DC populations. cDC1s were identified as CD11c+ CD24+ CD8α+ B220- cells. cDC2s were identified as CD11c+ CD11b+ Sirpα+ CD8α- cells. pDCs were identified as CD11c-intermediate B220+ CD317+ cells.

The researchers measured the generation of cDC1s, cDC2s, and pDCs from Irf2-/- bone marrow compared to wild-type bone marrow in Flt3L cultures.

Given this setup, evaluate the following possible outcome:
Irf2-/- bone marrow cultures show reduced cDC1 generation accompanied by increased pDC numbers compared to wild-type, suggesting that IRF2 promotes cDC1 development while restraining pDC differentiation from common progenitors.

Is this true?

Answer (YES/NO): NO